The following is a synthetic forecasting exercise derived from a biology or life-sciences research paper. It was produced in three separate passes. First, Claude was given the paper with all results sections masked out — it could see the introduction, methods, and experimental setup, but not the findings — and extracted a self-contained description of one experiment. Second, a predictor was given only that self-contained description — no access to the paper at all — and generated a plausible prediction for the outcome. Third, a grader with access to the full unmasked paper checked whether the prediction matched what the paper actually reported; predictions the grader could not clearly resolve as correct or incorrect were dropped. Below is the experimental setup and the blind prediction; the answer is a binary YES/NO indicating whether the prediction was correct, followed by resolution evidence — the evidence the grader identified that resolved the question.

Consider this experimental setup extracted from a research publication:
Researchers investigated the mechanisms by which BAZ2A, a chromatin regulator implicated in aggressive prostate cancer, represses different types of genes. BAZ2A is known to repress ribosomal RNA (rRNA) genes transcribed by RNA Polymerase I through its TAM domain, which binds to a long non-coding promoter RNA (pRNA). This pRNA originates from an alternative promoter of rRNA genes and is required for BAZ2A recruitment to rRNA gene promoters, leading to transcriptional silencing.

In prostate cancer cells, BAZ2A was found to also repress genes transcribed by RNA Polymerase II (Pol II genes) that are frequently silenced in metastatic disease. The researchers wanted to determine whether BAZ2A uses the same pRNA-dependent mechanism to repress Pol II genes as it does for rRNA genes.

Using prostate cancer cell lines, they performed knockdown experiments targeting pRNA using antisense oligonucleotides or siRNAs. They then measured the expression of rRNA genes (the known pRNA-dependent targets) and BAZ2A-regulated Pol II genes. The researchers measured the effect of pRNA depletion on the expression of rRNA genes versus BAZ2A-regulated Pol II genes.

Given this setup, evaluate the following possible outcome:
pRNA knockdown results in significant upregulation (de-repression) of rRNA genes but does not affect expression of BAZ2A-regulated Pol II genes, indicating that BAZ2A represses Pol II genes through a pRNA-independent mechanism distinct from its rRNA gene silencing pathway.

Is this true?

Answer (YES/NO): YES